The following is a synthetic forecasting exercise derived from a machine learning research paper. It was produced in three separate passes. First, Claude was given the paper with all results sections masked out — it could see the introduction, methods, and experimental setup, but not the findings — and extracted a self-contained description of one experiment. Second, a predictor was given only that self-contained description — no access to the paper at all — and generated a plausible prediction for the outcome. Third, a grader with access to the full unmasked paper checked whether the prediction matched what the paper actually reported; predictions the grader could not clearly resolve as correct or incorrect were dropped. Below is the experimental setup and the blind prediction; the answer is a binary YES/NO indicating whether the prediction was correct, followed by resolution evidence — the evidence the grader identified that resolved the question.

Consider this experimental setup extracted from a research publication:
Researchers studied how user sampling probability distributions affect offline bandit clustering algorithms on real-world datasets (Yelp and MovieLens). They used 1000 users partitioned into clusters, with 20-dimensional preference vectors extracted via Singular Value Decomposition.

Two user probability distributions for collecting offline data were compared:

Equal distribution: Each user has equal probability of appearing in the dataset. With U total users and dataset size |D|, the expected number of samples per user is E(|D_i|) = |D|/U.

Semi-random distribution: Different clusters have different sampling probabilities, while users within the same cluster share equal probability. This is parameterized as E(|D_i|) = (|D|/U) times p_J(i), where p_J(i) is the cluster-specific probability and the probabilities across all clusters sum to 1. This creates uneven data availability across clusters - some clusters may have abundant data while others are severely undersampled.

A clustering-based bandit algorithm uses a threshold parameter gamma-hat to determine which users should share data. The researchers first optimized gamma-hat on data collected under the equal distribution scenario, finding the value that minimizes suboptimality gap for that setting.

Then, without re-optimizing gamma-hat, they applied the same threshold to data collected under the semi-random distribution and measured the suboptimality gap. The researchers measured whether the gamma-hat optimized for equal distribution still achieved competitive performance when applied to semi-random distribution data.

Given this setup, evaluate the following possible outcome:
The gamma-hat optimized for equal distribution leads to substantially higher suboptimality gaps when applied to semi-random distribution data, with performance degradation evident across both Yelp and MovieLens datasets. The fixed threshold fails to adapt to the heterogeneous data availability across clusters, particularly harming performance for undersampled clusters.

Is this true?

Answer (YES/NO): NO